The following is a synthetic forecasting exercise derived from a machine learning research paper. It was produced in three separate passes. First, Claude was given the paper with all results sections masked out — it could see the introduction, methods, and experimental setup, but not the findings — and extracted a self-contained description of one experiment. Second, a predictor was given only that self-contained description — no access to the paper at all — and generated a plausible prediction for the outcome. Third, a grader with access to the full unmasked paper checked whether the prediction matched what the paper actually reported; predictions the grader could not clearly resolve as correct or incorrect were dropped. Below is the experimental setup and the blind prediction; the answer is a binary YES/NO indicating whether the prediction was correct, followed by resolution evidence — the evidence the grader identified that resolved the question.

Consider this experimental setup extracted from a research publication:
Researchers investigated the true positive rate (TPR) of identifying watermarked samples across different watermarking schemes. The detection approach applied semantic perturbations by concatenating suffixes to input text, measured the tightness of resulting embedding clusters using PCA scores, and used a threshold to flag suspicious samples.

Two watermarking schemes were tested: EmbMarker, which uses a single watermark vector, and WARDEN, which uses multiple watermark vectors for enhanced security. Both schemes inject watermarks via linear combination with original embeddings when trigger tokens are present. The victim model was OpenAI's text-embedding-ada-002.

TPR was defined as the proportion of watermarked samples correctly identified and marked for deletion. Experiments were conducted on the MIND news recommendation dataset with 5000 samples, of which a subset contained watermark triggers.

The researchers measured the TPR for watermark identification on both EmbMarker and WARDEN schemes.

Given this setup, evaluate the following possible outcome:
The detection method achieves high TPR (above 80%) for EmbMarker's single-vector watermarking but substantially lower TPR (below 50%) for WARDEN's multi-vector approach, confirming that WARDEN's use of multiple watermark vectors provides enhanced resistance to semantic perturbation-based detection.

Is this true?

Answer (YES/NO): NO